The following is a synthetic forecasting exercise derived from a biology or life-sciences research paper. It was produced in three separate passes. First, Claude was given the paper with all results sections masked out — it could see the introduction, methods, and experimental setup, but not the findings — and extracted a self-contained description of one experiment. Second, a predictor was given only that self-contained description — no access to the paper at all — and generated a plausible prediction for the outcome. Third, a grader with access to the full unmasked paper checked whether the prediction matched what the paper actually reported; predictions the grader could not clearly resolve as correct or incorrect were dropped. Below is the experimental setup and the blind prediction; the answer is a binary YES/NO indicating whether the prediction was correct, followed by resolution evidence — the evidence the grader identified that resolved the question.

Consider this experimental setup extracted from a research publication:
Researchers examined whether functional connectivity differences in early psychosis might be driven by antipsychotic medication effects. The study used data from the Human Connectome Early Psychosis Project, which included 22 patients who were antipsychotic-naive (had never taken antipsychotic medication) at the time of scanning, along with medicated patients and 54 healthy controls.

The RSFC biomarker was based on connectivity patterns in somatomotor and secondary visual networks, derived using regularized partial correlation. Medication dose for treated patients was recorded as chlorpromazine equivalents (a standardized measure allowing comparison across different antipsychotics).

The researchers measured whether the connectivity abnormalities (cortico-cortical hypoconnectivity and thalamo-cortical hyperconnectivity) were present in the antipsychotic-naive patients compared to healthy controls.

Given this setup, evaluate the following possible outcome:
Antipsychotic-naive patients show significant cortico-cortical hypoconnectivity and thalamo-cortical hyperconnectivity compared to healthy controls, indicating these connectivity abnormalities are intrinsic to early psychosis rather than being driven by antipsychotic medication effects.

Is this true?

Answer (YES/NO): NO